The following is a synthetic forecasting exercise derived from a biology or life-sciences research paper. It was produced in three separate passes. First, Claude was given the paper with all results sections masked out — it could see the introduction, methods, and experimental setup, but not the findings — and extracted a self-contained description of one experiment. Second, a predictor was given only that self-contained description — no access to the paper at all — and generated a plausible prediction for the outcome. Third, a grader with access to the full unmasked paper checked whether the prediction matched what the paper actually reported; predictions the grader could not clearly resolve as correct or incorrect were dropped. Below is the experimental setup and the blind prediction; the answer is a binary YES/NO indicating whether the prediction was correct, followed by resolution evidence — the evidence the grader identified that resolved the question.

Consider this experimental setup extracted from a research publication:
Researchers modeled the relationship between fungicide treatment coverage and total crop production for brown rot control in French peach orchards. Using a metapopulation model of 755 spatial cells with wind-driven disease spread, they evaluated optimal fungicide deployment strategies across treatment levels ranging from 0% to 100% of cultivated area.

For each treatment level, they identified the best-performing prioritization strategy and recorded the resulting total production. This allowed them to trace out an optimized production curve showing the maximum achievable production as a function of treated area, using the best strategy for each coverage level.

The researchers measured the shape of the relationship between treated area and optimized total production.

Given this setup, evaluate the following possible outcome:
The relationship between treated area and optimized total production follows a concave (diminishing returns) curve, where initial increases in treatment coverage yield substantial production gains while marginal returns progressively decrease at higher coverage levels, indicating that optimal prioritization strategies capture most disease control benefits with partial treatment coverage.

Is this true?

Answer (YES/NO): YES